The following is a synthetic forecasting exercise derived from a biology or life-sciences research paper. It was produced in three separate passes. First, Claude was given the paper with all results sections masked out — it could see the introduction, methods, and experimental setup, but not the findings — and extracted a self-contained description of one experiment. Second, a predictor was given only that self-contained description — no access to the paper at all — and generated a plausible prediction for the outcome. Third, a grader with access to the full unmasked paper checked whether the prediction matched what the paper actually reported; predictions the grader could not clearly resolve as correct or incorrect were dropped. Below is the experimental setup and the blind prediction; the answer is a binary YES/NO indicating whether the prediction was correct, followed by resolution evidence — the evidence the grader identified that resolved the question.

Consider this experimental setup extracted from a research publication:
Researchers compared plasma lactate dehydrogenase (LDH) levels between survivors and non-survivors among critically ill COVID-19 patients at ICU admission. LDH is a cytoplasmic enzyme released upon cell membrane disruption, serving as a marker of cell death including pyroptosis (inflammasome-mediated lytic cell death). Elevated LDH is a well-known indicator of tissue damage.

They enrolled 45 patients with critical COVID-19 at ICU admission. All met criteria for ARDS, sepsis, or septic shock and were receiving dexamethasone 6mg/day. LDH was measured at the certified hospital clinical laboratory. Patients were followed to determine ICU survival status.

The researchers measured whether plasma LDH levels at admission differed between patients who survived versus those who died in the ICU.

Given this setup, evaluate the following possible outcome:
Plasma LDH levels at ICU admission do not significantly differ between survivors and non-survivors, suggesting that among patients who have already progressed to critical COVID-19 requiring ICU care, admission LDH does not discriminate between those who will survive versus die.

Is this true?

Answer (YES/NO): YES